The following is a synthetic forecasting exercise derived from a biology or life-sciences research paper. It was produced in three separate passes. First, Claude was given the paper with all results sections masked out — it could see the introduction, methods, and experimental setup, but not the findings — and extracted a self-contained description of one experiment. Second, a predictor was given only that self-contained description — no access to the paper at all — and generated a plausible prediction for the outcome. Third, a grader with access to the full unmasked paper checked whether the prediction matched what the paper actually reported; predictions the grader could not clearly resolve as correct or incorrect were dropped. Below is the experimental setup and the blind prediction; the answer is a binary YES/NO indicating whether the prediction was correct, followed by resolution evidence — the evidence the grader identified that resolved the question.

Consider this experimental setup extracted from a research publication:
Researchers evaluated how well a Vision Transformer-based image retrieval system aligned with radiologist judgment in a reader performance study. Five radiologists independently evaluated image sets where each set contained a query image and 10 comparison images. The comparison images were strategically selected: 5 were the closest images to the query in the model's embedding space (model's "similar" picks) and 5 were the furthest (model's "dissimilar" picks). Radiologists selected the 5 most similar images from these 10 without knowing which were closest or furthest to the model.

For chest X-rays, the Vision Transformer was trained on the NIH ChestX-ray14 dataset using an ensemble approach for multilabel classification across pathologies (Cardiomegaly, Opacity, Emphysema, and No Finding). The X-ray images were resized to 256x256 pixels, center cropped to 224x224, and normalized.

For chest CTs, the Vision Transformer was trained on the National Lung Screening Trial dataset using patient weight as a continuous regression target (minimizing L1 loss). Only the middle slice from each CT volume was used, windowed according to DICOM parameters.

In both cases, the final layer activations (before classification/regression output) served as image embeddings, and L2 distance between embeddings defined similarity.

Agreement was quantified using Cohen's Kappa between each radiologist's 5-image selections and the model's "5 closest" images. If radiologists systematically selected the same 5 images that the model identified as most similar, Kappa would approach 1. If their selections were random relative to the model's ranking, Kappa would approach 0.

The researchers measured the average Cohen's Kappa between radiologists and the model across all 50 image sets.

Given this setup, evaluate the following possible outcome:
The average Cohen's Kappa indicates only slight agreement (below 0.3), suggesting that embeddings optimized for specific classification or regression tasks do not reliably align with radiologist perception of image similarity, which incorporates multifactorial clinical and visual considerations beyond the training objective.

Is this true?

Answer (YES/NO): NO